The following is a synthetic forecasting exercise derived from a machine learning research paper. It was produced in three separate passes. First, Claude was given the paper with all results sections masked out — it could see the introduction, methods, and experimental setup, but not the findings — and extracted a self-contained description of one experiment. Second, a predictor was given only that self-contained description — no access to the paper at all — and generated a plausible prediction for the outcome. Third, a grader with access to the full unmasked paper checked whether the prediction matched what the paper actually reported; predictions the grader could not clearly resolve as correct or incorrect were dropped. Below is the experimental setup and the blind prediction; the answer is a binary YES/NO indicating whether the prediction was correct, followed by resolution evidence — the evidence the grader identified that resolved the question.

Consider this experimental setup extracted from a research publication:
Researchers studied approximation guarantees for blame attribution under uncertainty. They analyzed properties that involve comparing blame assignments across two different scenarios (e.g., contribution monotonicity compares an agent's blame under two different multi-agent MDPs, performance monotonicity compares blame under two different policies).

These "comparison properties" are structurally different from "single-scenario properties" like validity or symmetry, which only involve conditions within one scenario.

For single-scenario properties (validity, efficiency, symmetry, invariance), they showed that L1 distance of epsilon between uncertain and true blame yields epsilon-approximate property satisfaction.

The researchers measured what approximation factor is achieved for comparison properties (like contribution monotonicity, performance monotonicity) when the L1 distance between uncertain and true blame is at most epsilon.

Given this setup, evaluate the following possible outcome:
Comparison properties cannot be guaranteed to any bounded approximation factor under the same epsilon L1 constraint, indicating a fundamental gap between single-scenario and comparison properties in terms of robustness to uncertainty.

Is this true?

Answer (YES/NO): NO